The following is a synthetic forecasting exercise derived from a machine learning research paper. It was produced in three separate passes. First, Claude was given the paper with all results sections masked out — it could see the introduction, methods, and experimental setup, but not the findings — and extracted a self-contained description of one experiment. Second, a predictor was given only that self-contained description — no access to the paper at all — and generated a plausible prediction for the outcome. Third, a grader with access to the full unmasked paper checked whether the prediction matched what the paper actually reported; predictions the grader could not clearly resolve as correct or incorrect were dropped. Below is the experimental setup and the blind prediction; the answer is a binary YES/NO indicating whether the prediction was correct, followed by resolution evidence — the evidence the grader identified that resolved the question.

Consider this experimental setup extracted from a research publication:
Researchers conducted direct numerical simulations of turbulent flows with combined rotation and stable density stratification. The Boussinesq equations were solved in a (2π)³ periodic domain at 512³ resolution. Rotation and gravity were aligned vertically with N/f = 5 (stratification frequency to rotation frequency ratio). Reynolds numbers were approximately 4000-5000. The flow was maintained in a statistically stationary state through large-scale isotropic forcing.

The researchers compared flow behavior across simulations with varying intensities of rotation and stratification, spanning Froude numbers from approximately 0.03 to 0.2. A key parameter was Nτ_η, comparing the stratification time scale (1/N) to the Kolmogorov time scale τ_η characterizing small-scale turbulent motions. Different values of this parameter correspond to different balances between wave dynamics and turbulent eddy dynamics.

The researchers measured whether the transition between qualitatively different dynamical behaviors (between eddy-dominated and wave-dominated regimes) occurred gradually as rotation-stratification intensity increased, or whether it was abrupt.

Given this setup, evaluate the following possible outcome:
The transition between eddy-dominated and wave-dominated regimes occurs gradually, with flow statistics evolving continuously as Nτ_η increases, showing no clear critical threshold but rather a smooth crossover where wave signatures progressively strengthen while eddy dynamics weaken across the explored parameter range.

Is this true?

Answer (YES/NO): NO